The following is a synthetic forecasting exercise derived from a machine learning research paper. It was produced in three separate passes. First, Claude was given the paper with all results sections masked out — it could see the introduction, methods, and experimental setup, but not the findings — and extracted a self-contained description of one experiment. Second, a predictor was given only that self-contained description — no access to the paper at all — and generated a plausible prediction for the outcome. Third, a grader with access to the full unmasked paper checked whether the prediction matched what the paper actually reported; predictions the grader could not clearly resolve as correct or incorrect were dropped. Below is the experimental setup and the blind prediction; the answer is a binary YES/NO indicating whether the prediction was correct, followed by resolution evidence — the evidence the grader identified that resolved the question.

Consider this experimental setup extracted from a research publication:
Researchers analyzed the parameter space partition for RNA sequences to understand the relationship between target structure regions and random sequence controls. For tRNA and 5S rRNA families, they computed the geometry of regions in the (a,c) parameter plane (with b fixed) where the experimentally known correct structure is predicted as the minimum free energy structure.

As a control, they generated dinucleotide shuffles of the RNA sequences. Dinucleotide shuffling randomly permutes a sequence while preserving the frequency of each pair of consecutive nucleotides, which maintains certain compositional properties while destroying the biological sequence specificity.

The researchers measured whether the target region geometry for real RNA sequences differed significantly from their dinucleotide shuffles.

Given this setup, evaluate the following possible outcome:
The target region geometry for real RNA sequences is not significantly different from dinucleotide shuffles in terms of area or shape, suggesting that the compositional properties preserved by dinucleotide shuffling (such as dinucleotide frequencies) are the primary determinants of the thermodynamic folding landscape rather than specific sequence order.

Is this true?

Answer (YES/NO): NO